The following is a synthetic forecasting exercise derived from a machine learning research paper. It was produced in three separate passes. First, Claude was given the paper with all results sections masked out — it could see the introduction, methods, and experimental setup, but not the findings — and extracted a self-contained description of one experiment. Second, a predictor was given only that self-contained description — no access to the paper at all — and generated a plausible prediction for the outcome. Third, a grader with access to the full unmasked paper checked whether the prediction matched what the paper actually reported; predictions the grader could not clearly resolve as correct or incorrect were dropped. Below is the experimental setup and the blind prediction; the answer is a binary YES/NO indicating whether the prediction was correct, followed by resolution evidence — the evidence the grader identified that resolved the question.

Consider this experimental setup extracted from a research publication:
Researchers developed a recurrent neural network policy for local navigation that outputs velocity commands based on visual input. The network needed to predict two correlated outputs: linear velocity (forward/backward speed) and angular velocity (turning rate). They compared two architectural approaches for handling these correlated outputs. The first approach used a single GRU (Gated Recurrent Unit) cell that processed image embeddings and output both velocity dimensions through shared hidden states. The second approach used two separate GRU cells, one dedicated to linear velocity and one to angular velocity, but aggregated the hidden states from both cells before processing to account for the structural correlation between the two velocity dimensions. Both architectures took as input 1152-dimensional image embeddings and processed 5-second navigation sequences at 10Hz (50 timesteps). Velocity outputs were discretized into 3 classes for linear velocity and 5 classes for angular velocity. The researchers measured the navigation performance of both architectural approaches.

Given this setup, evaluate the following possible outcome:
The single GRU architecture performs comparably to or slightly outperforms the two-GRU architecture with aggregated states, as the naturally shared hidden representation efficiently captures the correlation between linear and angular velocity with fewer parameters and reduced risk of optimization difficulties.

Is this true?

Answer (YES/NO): NO